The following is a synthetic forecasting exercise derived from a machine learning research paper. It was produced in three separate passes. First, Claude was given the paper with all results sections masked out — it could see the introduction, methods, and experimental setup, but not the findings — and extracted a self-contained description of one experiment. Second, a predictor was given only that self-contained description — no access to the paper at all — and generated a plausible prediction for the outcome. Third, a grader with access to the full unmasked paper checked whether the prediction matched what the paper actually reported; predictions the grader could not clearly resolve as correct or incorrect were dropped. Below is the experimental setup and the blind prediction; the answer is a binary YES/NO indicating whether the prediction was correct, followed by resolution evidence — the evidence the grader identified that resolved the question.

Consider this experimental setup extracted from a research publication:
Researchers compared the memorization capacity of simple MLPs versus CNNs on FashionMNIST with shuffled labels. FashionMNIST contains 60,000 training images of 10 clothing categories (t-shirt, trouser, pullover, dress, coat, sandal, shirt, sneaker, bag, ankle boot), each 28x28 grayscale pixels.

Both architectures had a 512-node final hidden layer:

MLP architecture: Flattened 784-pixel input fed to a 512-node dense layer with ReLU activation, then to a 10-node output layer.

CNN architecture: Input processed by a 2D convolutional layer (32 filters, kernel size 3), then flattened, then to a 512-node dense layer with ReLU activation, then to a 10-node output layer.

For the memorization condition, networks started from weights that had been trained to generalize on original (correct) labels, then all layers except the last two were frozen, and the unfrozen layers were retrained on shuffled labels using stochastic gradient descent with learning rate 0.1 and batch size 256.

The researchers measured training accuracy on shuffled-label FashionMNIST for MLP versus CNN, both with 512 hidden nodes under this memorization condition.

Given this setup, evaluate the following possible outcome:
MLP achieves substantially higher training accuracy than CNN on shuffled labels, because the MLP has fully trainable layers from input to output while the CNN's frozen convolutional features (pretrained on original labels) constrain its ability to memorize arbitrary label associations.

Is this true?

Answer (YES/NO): NO